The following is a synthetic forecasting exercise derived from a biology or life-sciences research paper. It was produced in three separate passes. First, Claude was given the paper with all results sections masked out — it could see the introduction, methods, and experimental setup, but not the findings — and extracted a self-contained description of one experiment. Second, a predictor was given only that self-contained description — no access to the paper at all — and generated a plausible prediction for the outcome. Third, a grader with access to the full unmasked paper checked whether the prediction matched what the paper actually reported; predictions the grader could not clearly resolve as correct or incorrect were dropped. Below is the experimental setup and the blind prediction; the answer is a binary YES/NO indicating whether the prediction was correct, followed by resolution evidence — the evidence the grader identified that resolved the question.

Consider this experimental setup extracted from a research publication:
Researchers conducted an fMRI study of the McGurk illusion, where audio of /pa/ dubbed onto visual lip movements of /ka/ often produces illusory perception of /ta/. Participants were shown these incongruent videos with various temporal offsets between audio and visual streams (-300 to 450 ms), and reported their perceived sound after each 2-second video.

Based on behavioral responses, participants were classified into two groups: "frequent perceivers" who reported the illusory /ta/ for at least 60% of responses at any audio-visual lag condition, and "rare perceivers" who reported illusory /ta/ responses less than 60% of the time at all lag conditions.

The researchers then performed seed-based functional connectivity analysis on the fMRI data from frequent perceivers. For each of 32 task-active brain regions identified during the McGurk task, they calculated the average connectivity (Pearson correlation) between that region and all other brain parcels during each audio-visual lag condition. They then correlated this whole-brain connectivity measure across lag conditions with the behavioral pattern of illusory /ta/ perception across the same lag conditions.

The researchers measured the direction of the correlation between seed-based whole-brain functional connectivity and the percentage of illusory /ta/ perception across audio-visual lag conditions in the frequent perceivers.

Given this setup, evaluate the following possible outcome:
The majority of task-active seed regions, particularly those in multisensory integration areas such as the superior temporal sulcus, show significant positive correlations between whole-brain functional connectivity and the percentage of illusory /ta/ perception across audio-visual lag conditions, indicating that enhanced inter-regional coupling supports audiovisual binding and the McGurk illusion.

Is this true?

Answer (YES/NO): NO